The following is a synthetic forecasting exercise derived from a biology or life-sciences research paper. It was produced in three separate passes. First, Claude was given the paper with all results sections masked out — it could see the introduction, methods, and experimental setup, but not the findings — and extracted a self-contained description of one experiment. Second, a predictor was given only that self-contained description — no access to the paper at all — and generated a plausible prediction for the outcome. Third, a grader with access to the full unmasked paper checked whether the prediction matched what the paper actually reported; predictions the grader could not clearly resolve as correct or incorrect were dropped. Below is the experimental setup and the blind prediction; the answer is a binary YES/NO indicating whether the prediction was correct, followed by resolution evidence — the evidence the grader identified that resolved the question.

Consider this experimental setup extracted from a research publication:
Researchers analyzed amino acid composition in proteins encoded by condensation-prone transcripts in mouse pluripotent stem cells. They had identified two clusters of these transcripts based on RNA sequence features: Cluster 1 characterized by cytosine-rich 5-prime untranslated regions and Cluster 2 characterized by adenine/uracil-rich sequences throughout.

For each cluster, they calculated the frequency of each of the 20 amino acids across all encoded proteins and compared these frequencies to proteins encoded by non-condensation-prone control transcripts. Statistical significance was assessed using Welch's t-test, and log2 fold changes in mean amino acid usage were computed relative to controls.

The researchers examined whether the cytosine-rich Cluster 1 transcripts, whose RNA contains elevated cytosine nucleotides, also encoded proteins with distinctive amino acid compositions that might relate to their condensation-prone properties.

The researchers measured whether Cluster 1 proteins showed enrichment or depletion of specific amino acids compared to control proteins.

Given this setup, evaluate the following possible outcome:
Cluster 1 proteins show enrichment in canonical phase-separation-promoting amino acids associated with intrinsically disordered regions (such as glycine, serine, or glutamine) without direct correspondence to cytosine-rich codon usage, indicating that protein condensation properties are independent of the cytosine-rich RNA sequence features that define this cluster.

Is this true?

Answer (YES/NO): NO